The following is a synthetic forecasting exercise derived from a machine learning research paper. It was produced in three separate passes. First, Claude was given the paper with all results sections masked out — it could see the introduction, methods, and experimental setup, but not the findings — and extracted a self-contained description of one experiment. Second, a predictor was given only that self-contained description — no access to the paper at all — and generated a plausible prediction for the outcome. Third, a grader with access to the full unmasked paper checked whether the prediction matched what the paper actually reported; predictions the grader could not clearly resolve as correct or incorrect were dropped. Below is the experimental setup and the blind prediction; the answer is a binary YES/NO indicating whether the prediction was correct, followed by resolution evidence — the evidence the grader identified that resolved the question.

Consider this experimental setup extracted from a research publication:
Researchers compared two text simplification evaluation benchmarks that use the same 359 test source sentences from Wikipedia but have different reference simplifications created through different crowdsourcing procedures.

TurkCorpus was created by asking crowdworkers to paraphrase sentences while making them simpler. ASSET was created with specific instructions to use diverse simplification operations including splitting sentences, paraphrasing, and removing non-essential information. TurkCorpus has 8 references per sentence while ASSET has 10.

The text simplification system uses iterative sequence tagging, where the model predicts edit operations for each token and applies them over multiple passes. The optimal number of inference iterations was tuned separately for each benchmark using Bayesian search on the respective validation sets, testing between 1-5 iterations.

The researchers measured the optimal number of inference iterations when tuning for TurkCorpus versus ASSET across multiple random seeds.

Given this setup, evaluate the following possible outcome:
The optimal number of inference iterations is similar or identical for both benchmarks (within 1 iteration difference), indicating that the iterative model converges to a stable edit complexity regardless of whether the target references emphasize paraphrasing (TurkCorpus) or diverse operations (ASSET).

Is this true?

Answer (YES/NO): NO